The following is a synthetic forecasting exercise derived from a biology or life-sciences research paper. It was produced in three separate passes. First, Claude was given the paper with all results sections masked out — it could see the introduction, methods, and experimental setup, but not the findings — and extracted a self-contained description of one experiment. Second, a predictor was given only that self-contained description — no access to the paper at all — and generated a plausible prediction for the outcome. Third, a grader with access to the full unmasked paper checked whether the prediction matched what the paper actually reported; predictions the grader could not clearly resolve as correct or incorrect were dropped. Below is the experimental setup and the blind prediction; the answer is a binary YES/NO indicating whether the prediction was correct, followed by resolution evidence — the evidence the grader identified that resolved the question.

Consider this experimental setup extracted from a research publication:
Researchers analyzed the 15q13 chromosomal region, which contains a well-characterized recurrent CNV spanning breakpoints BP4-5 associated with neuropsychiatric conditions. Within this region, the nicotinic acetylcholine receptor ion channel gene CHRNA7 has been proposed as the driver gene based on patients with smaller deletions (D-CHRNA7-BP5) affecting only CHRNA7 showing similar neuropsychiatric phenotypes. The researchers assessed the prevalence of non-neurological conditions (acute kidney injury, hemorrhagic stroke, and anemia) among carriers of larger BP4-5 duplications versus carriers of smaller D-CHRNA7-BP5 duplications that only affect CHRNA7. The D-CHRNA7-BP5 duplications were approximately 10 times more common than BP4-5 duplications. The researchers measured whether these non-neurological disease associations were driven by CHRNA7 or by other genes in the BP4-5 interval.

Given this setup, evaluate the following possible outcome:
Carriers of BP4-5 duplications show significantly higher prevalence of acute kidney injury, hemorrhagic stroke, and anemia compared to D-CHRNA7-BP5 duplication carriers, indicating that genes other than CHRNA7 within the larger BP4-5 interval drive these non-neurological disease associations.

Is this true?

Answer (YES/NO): YES